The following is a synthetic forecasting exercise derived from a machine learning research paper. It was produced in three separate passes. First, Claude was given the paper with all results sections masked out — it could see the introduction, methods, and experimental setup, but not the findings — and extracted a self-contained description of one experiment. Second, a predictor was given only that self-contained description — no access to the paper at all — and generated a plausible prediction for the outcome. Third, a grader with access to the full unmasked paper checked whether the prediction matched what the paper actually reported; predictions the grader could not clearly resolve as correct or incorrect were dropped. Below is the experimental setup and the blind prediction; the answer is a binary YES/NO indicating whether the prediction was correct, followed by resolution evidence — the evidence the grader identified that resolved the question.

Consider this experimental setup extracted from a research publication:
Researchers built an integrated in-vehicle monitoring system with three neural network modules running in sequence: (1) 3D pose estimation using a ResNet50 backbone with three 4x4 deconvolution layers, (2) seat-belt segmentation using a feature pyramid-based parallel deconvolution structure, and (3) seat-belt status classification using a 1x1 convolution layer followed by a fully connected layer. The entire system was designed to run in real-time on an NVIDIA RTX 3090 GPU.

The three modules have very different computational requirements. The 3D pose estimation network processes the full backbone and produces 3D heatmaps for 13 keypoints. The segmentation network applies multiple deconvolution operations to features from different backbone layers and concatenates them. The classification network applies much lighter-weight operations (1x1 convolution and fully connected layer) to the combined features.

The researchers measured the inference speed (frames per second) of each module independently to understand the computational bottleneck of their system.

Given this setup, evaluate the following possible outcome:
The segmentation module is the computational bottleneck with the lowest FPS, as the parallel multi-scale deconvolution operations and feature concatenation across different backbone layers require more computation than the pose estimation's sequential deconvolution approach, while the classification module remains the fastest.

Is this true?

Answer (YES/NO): NO